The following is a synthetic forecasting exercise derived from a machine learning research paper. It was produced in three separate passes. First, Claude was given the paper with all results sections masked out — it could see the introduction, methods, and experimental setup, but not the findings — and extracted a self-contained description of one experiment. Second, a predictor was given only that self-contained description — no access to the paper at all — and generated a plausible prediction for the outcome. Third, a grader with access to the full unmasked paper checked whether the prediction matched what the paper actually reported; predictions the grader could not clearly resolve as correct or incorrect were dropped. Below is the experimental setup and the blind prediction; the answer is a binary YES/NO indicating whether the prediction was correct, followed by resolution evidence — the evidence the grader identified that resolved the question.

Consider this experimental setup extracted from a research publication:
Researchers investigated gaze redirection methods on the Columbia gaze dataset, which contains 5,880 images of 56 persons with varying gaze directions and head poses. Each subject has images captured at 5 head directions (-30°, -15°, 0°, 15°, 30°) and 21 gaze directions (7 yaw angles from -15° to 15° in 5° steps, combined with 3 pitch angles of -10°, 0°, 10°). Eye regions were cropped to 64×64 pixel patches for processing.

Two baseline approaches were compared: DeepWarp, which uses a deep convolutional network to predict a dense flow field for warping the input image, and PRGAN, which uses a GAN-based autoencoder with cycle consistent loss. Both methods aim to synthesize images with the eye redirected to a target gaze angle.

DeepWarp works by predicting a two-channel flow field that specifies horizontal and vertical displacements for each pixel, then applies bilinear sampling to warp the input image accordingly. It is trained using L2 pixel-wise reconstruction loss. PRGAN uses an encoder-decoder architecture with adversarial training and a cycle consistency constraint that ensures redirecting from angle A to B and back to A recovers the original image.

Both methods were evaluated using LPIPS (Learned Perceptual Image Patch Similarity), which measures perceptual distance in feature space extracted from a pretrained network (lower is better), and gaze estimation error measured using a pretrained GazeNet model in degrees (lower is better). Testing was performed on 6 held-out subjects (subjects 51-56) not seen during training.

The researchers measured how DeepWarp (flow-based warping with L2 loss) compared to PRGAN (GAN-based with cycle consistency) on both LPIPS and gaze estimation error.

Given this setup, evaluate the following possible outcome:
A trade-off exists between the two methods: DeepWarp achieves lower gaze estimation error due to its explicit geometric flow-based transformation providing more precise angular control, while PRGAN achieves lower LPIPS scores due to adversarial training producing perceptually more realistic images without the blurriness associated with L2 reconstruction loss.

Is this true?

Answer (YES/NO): NO